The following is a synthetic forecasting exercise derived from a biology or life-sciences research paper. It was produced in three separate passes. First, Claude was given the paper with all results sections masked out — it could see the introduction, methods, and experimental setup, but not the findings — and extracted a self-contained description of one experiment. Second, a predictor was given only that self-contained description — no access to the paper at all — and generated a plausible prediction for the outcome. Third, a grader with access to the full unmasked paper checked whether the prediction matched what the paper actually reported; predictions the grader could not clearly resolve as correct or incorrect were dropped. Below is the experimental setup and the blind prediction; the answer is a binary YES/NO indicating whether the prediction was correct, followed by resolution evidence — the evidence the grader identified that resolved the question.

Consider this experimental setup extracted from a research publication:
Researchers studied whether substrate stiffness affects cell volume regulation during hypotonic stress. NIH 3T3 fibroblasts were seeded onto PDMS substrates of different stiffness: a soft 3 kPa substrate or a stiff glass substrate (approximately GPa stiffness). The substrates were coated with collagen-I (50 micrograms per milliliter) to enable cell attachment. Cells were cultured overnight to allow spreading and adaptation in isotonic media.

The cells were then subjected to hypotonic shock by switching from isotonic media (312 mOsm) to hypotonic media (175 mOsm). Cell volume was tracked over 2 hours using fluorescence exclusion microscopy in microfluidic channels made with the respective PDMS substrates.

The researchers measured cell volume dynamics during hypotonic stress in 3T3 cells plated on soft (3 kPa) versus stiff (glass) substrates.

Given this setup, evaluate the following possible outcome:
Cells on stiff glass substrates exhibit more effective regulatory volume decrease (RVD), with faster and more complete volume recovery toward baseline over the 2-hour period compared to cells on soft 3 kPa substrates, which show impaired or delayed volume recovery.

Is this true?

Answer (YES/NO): NO